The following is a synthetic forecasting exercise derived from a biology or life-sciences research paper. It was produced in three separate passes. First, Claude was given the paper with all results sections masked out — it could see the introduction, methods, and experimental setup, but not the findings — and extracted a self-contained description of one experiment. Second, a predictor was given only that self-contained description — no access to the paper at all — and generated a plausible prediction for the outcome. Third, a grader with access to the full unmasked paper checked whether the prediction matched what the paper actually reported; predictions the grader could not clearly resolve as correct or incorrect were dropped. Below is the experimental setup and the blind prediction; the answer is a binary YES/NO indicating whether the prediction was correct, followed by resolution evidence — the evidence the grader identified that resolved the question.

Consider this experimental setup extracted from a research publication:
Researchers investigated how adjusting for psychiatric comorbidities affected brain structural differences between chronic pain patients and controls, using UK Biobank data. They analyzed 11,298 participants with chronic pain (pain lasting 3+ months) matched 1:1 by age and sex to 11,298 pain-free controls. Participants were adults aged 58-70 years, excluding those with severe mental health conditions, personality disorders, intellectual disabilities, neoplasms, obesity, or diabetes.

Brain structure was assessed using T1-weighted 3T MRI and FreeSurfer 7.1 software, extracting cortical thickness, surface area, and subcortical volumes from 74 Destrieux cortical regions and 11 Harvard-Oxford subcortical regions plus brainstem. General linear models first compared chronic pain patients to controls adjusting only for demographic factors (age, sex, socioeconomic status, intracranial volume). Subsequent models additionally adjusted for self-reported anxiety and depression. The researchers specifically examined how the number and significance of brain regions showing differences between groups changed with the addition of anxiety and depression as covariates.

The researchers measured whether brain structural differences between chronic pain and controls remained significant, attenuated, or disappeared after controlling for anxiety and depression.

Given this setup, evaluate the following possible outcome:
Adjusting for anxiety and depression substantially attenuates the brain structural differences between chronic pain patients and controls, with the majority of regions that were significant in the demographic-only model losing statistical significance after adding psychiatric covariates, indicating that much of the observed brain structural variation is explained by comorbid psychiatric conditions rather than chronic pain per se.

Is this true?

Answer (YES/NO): NO